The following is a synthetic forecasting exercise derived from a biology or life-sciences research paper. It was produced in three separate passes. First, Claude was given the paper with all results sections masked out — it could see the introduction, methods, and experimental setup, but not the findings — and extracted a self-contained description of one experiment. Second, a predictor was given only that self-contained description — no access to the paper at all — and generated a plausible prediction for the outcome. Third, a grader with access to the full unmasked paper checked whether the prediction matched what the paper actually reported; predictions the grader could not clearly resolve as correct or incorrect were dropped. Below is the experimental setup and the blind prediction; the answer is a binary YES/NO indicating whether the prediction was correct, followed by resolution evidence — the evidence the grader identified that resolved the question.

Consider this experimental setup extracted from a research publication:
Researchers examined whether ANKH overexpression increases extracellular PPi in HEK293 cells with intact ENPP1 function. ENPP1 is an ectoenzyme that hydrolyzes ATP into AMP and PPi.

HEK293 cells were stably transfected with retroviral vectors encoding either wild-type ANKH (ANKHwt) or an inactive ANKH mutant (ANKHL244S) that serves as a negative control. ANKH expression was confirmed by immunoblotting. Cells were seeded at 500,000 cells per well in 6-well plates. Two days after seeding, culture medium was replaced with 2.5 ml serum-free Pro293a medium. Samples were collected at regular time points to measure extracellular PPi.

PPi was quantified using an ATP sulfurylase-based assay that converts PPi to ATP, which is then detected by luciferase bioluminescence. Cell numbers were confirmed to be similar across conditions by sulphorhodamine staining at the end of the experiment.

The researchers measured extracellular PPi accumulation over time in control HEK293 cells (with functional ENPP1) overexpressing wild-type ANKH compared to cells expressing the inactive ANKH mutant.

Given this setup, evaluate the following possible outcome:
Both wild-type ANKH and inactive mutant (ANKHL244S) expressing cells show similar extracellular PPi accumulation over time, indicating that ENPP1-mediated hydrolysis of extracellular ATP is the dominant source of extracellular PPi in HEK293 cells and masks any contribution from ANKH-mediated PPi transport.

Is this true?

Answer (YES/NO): NO